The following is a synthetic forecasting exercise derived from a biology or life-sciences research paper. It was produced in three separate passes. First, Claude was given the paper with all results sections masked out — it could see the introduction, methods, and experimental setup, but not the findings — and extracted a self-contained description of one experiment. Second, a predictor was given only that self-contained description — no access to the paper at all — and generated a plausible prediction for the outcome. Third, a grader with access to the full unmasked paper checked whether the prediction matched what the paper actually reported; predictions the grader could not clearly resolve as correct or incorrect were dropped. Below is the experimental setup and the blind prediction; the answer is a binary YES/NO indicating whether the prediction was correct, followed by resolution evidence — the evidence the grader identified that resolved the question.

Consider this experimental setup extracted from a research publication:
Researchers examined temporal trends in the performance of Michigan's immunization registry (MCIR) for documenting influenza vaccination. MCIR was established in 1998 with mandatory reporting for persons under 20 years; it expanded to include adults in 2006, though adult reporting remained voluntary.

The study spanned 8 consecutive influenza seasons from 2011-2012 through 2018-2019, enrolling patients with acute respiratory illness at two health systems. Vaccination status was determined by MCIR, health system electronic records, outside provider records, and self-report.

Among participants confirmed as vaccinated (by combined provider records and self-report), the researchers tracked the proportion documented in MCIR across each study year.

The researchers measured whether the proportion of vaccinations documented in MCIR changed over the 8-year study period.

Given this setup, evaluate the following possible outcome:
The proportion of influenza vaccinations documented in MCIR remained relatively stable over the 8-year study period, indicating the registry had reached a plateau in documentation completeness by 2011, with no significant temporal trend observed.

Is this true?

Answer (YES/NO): NO